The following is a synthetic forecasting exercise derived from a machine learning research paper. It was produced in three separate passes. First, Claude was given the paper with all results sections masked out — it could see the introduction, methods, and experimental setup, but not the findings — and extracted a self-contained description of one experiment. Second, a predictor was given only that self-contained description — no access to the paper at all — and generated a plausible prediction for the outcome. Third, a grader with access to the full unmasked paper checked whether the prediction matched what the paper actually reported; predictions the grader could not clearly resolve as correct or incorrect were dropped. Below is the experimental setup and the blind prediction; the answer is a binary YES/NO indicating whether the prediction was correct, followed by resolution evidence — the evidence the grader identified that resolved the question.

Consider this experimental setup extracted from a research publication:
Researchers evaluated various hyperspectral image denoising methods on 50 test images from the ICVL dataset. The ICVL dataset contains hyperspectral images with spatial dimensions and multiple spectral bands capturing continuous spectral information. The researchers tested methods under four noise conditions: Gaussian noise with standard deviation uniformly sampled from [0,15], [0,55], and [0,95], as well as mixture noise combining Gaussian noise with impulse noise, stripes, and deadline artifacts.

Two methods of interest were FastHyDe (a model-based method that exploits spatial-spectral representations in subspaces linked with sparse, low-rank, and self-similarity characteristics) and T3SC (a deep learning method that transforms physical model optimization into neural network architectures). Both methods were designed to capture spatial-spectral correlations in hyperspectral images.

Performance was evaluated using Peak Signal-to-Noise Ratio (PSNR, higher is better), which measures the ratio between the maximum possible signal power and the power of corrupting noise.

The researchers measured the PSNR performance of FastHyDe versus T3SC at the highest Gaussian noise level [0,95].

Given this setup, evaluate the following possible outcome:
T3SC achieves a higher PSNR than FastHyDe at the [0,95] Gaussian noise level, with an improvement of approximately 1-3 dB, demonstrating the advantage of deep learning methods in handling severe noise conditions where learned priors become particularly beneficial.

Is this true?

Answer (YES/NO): YES